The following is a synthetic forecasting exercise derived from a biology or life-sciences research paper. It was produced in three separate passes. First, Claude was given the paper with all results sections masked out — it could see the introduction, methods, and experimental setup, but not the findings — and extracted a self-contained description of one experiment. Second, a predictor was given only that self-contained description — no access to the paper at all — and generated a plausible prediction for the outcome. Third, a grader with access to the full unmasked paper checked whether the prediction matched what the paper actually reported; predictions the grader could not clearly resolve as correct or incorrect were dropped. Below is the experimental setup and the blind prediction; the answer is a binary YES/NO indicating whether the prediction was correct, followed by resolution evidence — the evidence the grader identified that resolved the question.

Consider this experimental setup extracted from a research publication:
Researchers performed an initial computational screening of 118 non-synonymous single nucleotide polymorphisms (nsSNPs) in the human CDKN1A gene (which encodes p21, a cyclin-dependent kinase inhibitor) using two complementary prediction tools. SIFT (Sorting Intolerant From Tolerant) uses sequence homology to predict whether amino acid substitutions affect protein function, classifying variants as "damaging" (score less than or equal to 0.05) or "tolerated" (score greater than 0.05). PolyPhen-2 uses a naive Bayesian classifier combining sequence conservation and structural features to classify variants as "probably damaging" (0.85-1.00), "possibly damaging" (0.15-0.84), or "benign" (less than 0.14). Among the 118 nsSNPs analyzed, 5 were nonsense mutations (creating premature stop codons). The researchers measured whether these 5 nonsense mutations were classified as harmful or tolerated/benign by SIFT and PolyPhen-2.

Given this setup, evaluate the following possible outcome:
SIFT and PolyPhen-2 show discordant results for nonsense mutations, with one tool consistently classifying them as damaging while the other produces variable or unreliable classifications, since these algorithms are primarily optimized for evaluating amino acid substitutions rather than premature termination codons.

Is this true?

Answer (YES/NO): NO